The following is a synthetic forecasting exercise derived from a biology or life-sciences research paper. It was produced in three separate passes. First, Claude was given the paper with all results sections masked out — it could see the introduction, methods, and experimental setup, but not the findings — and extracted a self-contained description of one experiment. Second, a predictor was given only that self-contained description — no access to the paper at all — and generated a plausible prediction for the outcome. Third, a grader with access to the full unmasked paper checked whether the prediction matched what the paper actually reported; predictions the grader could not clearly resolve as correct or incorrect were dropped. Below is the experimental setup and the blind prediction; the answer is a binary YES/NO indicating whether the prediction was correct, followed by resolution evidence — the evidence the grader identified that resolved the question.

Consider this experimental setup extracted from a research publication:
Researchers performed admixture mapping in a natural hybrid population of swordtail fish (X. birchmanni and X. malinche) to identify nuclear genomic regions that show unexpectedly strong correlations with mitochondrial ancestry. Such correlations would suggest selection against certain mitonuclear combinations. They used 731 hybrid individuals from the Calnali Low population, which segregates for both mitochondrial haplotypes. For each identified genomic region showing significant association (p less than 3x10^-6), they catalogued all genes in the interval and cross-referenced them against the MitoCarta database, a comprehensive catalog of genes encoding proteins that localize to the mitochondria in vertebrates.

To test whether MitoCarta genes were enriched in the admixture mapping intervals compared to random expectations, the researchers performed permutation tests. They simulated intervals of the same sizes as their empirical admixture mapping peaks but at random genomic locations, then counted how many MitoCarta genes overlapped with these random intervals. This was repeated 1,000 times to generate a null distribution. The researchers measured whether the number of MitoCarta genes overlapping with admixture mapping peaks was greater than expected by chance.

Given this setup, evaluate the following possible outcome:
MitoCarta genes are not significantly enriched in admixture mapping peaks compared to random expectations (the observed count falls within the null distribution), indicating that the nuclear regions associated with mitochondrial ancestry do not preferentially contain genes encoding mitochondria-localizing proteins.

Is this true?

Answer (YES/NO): YES